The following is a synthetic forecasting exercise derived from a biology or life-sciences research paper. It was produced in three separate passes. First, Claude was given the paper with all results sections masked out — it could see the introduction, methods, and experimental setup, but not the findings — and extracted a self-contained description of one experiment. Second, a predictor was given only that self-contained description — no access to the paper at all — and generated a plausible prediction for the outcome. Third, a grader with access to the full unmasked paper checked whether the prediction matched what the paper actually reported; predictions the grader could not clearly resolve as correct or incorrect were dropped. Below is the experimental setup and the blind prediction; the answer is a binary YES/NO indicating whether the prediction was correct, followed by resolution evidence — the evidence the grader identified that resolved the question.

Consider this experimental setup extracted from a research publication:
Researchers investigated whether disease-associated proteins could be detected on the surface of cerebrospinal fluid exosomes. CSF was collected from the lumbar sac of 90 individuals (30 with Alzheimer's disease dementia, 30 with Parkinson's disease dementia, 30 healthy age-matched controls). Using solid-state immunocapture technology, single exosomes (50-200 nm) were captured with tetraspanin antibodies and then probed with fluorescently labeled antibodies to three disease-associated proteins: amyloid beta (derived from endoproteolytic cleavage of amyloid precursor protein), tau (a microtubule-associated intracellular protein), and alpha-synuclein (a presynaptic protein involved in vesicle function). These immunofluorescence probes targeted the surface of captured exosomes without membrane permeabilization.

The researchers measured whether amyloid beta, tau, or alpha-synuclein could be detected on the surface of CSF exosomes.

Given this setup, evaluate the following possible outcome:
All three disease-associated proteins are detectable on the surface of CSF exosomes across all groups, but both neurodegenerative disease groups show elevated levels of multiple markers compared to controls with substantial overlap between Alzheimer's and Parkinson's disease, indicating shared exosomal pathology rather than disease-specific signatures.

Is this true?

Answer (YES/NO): NO